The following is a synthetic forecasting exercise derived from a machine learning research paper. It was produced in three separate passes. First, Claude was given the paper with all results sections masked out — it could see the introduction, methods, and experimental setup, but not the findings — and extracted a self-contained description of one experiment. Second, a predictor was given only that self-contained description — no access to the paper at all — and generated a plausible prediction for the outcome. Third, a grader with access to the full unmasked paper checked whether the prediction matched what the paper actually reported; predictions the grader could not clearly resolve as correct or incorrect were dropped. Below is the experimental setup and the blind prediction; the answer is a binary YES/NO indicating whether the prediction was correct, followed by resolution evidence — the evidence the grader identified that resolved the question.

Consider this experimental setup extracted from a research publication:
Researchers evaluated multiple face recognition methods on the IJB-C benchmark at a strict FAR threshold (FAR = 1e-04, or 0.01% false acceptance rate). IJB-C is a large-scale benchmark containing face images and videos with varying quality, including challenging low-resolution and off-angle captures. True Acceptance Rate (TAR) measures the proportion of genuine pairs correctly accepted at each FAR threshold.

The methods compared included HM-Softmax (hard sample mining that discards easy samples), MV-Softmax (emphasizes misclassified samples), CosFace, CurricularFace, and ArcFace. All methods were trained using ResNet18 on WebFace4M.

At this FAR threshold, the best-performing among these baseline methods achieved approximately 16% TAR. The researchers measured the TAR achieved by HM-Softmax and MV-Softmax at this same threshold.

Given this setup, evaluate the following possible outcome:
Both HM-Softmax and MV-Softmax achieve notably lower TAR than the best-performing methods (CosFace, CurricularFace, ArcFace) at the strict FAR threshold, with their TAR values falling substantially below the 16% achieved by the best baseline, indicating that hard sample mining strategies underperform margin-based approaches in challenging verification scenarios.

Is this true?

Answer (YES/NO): YES